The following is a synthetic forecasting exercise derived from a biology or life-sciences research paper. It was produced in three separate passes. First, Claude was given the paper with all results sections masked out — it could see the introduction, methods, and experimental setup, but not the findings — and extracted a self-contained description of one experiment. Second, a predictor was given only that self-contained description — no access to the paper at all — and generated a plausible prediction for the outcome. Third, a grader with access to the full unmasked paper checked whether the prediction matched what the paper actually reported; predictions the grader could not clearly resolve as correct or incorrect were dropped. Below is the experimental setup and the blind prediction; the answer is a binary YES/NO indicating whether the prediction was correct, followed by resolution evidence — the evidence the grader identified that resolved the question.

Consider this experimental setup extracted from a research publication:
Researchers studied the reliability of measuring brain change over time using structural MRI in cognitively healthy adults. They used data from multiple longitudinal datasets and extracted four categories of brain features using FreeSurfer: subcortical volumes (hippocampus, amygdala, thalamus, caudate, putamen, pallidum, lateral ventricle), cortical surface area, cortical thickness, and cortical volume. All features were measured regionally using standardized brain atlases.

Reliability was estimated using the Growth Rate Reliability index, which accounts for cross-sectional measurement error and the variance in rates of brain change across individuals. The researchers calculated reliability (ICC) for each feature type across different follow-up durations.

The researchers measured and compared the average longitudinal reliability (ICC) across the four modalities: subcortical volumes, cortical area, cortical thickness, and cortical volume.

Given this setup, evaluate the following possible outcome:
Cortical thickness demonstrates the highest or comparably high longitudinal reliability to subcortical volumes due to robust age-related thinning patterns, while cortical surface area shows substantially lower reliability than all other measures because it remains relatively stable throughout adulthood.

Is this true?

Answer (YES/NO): NO